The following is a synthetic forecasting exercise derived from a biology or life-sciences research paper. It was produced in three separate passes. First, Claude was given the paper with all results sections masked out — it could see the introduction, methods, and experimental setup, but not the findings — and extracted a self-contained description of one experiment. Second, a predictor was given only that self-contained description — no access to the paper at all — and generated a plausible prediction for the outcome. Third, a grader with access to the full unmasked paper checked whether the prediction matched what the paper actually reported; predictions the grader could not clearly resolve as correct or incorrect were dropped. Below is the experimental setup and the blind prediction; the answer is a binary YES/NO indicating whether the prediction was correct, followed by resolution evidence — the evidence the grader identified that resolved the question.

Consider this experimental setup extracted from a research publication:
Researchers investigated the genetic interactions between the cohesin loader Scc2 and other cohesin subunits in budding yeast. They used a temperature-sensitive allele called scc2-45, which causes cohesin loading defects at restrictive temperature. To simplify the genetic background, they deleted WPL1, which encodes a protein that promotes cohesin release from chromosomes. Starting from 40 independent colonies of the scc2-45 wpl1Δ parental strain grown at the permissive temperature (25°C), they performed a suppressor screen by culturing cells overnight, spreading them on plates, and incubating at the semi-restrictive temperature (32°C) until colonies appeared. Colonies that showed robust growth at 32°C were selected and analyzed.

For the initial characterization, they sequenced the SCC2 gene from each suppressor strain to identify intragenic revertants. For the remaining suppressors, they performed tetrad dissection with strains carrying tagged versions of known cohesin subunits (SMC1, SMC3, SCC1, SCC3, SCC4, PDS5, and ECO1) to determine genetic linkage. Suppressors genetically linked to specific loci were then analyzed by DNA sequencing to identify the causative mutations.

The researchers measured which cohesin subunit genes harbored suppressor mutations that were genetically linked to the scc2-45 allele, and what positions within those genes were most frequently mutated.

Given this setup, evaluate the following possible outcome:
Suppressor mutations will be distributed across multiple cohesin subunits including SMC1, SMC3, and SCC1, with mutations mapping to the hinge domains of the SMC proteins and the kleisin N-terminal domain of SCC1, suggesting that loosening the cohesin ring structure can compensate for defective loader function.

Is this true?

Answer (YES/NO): NO